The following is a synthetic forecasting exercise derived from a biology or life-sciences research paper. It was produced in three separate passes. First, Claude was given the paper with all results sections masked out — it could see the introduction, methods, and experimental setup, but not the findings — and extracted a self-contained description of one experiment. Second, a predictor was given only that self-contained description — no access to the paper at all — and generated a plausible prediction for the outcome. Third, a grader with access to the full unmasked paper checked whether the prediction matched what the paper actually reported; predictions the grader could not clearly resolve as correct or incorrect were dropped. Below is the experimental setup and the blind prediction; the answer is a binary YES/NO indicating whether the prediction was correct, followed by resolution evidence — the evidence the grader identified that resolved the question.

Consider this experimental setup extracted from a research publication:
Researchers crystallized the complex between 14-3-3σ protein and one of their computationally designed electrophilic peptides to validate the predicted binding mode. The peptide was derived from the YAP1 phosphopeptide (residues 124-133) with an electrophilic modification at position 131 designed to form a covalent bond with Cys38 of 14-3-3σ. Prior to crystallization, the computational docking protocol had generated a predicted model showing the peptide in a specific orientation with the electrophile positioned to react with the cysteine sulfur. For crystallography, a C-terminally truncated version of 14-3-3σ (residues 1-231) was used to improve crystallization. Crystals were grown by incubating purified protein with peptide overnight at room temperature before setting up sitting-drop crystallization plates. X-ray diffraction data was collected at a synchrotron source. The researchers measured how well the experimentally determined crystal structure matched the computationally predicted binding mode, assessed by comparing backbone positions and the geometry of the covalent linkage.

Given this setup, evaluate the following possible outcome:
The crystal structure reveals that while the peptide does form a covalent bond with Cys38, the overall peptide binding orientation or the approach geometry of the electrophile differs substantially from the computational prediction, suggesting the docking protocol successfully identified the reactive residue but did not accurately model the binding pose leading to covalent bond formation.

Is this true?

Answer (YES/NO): NO